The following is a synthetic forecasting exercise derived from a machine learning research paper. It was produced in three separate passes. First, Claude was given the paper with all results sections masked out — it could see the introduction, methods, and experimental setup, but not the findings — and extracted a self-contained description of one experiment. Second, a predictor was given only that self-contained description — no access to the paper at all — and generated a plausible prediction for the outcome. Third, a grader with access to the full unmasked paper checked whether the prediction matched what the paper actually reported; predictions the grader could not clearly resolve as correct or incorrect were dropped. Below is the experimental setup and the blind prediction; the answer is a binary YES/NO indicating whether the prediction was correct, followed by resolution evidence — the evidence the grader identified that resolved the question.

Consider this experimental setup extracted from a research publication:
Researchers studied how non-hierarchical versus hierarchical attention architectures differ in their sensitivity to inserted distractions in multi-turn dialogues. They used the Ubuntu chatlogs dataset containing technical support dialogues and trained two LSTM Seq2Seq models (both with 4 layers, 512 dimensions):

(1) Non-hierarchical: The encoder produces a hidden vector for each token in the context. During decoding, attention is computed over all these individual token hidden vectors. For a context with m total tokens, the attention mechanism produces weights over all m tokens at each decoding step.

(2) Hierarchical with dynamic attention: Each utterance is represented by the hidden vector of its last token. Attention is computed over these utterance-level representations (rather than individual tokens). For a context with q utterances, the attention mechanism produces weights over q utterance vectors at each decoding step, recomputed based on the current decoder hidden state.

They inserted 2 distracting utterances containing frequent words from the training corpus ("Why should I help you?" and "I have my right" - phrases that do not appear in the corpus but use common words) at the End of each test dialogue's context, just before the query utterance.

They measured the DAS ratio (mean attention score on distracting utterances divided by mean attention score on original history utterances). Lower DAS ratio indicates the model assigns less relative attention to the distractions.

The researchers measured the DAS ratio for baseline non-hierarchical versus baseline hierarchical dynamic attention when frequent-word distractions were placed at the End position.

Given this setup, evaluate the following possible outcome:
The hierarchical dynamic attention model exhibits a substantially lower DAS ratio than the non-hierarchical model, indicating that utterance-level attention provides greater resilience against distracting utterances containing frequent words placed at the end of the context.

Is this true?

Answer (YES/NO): NO